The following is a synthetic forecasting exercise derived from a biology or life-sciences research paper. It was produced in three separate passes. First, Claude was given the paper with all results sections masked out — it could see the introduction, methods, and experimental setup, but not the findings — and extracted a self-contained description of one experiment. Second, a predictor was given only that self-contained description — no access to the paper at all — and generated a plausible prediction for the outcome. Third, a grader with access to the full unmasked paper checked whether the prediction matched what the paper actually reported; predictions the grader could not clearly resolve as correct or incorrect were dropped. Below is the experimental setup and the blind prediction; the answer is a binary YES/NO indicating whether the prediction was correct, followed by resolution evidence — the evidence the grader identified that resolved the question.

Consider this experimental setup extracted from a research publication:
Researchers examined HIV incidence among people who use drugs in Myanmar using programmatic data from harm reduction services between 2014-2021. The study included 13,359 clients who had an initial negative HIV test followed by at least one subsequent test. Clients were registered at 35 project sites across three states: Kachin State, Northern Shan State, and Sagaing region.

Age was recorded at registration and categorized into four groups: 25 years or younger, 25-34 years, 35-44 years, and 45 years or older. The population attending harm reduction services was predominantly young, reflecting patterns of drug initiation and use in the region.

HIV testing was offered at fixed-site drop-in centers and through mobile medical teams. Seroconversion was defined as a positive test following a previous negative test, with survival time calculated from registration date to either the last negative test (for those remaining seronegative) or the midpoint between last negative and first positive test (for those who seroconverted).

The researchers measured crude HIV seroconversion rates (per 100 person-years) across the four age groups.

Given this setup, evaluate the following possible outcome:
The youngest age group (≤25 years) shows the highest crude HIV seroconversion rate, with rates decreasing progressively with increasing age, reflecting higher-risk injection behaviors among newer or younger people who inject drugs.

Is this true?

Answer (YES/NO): YES